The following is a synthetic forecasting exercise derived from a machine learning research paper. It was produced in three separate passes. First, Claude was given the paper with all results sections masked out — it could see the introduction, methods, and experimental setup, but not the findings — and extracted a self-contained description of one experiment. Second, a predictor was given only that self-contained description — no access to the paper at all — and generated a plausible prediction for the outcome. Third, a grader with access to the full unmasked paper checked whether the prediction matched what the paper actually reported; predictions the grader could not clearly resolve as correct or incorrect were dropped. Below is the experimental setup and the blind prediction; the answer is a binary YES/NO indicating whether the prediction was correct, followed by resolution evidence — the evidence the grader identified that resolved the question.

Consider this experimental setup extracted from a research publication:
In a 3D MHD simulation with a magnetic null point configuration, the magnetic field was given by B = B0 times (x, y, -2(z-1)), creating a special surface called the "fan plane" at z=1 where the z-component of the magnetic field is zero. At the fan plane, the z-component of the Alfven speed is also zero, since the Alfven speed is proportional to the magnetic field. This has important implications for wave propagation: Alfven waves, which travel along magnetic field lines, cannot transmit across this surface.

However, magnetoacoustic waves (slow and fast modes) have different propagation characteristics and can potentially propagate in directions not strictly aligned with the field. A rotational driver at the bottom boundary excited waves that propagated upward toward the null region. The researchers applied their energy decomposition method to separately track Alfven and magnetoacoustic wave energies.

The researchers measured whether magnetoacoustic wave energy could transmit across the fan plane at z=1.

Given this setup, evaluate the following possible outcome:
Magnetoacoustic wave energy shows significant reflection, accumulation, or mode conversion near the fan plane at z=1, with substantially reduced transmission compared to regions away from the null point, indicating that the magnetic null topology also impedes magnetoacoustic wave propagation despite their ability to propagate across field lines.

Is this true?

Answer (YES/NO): NO